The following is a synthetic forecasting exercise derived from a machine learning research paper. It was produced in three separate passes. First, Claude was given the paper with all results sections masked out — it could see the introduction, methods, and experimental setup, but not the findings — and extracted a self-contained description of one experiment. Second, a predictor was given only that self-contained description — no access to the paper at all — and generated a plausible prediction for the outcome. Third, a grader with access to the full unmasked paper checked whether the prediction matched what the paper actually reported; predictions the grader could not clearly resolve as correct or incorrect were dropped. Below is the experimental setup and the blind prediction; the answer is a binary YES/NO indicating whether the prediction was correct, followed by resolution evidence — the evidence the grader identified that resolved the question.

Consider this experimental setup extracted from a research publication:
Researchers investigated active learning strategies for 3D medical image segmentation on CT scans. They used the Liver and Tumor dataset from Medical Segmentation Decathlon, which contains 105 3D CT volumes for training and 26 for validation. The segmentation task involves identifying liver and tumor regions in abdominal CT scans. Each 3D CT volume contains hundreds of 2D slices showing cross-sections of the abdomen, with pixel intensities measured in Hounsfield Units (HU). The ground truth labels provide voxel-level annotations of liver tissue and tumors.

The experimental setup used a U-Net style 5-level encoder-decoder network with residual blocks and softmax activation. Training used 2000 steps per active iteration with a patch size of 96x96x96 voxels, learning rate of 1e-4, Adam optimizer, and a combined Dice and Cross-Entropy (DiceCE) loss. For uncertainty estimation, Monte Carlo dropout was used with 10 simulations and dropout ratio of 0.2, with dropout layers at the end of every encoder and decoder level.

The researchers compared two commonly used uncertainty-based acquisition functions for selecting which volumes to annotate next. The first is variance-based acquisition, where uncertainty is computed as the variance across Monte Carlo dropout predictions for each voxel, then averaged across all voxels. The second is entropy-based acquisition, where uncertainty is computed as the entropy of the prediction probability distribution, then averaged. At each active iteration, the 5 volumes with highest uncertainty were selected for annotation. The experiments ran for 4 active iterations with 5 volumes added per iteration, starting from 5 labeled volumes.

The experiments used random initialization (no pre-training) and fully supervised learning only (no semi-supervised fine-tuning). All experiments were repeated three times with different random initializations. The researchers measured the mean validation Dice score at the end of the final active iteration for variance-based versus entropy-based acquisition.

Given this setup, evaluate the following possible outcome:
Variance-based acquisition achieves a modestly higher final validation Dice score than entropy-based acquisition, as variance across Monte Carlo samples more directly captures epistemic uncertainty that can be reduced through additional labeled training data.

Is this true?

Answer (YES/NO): NO